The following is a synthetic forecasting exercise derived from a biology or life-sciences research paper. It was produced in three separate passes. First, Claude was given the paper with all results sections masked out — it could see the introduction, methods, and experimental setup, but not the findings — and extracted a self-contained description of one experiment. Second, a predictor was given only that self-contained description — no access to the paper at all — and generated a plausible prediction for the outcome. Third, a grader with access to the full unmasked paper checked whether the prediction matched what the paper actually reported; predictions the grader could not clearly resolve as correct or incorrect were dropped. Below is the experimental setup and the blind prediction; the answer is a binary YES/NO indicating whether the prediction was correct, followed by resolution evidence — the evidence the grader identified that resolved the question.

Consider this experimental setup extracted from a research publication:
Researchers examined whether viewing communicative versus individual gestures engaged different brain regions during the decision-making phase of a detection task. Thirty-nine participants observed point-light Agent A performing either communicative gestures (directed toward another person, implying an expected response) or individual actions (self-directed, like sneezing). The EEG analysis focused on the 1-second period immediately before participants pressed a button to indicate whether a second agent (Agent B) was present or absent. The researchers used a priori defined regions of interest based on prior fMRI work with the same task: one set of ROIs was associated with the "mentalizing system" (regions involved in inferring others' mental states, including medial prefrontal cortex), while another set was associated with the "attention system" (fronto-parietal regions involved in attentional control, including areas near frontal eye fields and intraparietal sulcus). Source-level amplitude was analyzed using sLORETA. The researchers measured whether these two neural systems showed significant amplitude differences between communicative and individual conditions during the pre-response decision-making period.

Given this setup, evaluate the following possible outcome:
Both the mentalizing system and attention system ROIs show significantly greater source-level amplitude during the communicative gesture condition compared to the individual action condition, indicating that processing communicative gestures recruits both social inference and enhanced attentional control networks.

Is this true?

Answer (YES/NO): NO